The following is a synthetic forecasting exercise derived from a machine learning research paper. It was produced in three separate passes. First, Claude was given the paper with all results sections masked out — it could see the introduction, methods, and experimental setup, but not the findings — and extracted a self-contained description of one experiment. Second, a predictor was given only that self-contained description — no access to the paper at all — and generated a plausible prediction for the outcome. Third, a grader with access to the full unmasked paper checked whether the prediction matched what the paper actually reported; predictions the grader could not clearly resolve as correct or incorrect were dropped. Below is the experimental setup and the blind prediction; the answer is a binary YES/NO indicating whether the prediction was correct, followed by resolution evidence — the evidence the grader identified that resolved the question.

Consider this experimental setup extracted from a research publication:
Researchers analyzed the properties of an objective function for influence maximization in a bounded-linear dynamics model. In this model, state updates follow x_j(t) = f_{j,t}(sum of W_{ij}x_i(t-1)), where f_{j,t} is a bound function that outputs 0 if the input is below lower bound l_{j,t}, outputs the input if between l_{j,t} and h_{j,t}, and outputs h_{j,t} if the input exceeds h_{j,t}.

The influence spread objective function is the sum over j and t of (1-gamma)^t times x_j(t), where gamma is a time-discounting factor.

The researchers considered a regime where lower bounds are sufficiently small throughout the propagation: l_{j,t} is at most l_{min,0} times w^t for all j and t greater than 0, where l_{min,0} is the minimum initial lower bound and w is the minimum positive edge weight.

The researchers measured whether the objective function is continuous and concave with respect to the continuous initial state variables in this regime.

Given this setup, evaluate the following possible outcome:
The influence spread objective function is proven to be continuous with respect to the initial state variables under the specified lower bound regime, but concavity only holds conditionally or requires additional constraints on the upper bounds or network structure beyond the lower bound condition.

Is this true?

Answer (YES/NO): NO